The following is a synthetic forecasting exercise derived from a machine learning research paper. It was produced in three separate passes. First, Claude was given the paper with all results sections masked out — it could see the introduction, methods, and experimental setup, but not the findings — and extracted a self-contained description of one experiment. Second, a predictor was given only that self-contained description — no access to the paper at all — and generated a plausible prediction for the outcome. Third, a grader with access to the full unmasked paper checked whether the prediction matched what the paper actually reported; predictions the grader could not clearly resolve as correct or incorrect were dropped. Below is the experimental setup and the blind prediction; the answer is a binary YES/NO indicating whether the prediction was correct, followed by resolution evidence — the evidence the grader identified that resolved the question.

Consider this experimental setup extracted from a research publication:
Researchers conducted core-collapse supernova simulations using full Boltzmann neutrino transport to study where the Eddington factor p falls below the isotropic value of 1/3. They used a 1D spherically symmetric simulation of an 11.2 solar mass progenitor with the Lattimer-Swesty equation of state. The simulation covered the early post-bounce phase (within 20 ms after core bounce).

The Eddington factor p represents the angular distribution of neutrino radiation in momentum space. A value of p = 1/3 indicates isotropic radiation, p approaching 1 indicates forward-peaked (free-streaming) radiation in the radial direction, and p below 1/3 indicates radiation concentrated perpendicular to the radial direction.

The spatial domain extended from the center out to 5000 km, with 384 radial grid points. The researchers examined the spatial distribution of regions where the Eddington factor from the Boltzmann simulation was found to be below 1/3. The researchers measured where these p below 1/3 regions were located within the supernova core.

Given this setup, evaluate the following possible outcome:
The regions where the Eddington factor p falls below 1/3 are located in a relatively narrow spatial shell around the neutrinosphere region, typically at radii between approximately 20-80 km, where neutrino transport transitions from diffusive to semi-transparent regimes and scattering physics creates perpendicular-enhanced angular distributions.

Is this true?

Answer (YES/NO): NO